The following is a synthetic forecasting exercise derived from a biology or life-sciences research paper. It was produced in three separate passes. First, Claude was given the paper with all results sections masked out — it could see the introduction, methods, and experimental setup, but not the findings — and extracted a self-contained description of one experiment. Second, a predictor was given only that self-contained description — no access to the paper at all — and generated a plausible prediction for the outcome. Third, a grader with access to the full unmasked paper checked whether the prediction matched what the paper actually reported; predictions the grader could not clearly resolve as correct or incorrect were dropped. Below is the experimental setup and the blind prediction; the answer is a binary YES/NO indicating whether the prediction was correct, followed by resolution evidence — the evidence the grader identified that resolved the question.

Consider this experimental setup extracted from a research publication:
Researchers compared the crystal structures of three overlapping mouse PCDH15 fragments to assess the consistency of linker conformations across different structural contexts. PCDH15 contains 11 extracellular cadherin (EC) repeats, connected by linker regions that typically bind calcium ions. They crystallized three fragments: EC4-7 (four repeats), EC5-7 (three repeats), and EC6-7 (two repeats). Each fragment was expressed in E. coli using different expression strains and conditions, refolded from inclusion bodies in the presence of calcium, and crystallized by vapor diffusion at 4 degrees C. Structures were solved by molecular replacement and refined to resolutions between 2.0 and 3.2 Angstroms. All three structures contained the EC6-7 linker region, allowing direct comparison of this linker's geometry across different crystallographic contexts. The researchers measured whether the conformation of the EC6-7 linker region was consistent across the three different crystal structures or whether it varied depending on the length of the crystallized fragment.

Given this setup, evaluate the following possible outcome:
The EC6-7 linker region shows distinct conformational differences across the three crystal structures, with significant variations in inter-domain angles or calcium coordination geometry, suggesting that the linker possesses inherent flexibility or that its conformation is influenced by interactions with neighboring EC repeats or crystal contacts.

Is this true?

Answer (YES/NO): NO